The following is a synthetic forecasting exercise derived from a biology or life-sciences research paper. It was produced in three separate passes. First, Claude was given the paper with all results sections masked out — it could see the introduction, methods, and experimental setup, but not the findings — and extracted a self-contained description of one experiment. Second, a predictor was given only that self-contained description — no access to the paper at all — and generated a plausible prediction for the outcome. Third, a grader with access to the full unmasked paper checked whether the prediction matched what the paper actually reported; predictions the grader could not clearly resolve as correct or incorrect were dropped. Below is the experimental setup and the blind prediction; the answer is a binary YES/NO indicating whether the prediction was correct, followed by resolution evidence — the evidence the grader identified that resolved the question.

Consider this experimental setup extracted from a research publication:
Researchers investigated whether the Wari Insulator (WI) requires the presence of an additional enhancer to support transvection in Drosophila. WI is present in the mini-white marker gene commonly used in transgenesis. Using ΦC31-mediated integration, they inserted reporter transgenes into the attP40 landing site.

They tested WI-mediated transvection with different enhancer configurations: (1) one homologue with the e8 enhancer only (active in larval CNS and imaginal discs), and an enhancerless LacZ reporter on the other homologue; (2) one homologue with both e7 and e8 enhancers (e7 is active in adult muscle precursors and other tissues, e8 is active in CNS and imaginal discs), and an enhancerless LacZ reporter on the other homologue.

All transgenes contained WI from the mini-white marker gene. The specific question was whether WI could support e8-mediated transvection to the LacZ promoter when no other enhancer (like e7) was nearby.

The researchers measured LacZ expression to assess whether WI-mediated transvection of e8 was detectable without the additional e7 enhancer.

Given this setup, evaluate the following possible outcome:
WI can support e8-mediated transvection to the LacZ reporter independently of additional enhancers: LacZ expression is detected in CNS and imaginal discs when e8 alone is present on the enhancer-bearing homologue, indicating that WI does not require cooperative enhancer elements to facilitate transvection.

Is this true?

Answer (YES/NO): NO